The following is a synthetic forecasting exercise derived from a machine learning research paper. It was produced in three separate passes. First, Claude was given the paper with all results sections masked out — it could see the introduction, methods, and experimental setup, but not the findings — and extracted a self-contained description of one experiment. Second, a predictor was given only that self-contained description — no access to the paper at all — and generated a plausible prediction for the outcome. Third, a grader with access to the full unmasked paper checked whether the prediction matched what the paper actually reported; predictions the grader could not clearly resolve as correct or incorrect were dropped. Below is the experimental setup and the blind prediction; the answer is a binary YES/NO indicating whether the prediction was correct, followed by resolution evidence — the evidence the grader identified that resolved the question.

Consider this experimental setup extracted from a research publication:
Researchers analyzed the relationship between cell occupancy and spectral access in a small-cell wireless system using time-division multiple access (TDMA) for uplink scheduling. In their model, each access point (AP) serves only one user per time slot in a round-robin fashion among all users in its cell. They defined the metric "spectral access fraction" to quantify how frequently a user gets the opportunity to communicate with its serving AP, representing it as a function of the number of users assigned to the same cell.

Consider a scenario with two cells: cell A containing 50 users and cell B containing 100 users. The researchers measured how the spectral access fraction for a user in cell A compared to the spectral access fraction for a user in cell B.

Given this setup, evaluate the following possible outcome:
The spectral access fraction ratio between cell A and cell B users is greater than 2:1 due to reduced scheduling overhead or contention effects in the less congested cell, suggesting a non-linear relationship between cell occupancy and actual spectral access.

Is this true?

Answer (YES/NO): NO